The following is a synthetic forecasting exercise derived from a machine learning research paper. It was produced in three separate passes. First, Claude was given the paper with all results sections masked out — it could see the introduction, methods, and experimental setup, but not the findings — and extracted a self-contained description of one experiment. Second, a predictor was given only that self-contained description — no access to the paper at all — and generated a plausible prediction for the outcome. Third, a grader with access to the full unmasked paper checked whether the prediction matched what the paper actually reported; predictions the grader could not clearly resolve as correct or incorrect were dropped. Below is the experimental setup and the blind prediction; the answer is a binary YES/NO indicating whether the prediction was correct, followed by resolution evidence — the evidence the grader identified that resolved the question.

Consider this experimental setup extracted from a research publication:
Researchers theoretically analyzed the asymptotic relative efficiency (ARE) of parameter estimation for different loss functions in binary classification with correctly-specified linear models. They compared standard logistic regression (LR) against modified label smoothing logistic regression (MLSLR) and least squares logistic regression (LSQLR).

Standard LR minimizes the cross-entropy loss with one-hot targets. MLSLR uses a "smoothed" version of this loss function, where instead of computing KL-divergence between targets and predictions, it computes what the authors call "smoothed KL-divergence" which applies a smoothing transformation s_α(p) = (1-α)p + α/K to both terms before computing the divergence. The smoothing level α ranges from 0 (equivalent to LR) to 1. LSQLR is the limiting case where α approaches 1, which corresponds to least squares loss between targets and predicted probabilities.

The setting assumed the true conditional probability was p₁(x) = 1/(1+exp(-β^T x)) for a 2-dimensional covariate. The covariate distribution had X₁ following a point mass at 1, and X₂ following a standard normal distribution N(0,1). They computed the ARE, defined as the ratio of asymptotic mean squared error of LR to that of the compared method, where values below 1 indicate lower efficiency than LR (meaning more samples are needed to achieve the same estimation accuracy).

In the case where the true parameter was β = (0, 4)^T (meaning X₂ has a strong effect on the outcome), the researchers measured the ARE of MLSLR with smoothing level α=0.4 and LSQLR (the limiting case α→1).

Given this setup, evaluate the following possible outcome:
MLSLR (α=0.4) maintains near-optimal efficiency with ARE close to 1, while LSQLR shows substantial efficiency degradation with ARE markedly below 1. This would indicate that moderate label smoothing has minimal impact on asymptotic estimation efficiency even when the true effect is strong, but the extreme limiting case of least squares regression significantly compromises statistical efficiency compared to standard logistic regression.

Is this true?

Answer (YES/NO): NO